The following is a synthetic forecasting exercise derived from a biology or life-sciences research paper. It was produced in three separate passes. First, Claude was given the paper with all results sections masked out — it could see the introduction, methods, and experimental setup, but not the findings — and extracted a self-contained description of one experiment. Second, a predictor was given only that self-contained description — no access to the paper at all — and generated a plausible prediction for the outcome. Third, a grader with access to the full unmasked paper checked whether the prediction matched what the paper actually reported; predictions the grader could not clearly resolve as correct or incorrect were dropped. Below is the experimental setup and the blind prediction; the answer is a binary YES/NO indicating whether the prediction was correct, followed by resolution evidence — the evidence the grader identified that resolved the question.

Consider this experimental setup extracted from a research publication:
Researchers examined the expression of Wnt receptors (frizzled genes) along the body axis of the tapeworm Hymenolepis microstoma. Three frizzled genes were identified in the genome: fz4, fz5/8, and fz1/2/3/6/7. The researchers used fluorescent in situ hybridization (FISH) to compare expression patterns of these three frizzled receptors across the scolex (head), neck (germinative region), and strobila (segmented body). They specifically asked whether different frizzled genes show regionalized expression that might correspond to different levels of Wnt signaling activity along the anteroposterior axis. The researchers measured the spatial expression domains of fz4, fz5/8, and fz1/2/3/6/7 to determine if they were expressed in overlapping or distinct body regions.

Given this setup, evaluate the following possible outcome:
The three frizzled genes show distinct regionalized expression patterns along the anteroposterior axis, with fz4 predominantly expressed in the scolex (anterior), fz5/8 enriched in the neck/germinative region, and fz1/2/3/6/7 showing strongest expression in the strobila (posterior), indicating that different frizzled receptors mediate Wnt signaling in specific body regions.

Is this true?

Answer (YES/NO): NO